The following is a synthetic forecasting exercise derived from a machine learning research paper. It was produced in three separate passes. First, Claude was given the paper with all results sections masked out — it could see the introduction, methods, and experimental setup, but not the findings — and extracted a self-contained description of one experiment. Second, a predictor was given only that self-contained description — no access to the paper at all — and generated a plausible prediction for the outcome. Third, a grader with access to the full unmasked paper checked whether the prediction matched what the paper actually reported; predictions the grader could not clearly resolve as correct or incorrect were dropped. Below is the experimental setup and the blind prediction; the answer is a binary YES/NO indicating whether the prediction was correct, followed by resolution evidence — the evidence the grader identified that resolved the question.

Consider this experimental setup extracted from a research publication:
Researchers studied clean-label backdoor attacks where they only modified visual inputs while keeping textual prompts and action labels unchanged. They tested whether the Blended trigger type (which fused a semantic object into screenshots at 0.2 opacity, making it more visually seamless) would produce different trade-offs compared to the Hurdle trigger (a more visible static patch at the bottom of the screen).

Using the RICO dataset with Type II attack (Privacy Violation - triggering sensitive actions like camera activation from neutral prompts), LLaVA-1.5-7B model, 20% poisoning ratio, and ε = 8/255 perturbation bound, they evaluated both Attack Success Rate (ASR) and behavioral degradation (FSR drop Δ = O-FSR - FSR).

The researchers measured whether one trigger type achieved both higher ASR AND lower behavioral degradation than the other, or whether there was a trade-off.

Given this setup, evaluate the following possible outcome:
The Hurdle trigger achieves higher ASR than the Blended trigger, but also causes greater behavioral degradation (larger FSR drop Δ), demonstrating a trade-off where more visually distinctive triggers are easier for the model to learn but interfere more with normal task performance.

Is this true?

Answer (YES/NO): NO